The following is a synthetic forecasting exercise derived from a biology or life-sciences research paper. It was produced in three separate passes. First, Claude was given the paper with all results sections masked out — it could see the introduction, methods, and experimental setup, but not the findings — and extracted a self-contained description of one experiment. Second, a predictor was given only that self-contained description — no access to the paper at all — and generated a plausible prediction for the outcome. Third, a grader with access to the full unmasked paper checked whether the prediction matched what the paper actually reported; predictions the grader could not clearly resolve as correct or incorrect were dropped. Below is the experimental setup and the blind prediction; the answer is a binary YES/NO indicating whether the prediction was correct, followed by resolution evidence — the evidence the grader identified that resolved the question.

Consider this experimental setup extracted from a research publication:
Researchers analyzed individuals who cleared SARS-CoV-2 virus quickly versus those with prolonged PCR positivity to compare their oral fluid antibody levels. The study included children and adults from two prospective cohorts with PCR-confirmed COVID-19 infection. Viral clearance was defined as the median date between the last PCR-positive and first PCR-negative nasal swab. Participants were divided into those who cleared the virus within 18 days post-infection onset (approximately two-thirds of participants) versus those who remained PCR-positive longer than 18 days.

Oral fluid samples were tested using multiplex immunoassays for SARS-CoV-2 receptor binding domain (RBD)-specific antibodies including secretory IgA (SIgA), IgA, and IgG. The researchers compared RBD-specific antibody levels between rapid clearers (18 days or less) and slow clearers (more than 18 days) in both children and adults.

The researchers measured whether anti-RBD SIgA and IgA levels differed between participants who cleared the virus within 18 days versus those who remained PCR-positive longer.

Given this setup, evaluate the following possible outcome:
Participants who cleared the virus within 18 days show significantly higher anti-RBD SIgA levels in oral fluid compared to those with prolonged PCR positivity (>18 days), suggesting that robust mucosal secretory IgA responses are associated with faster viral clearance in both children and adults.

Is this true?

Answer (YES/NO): YES